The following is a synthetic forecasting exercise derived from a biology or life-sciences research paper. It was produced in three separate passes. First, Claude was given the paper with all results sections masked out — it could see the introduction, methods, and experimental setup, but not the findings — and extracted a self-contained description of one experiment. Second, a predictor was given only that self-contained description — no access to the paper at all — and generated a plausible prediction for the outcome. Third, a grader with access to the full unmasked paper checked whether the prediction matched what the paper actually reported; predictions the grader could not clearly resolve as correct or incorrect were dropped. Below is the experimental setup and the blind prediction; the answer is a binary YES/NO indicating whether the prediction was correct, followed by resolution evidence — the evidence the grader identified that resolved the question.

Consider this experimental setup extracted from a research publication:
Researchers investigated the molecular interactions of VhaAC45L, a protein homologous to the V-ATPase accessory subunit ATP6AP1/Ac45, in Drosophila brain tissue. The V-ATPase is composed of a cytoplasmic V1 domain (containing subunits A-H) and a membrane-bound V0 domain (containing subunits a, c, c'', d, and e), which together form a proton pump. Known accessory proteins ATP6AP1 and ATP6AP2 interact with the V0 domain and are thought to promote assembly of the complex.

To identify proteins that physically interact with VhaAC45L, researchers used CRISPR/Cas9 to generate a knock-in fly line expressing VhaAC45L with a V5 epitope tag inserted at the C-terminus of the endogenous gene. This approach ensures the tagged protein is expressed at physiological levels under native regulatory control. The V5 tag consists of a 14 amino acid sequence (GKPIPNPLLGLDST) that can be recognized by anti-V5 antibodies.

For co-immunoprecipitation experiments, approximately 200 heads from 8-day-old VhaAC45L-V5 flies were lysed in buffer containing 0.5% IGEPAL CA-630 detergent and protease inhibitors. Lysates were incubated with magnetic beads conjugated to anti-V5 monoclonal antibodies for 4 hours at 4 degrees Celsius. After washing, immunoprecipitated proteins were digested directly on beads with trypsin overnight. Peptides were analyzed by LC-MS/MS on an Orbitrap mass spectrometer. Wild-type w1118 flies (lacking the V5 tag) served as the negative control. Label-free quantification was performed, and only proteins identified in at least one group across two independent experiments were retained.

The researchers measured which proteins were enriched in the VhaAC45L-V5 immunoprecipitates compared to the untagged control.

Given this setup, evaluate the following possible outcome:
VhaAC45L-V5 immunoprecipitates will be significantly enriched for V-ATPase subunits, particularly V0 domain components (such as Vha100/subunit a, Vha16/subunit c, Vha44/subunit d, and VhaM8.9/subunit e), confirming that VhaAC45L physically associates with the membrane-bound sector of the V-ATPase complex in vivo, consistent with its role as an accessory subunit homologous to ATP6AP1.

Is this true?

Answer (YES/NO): YES